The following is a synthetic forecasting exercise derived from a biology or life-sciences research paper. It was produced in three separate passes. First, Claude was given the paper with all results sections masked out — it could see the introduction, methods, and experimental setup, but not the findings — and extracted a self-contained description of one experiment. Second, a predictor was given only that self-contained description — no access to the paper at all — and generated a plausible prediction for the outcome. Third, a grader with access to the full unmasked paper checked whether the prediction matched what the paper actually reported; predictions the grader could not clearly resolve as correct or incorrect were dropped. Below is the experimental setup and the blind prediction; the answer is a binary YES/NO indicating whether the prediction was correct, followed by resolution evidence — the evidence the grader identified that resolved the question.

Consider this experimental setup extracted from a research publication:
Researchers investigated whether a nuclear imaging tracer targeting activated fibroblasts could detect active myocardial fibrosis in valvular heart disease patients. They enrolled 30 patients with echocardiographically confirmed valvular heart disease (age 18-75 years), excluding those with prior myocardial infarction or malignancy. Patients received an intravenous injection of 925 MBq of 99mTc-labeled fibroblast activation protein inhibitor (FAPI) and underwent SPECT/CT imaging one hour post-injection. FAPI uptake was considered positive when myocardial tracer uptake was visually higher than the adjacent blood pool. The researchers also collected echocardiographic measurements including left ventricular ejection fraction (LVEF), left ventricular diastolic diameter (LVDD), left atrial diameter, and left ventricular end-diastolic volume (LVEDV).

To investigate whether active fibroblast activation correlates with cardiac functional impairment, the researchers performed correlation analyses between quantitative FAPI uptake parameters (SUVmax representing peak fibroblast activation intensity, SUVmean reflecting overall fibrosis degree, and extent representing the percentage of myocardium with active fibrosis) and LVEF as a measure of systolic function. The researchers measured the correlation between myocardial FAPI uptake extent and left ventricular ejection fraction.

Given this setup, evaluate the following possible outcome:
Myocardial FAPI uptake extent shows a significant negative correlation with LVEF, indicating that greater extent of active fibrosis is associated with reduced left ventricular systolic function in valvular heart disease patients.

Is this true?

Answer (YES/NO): NO